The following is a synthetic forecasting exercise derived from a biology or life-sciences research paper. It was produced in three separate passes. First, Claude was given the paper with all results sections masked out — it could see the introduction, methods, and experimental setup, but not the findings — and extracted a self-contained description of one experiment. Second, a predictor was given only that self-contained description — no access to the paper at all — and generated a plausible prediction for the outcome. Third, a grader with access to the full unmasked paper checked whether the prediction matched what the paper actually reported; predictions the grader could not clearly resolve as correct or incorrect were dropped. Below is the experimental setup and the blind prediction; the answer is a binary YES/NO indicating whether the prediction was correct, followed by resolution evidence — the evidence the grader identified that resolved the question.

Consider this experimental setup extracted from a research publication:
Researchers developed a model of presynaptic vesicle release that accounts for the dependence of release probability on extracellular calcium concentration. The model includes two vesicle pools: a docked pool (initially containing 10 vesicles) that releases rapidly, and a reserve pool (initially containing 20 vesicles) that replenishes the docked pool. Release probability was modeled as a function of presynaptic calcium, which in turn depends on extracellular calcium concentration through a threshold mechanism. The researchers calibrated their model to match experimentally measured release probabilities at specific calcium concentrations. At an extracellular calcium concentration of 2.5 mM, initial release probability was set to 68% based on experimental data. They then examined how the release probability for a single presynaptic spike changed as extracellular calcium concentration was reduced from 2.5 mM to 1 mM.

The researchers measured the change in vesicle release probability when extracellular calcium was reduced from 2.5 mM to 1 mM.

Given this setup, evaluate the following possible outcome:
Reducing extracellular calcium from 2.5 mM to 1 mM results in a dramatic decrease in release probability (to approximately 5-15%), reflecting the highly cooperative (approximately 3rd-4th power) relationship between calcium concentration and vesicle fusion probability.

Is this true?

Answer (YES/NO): NO